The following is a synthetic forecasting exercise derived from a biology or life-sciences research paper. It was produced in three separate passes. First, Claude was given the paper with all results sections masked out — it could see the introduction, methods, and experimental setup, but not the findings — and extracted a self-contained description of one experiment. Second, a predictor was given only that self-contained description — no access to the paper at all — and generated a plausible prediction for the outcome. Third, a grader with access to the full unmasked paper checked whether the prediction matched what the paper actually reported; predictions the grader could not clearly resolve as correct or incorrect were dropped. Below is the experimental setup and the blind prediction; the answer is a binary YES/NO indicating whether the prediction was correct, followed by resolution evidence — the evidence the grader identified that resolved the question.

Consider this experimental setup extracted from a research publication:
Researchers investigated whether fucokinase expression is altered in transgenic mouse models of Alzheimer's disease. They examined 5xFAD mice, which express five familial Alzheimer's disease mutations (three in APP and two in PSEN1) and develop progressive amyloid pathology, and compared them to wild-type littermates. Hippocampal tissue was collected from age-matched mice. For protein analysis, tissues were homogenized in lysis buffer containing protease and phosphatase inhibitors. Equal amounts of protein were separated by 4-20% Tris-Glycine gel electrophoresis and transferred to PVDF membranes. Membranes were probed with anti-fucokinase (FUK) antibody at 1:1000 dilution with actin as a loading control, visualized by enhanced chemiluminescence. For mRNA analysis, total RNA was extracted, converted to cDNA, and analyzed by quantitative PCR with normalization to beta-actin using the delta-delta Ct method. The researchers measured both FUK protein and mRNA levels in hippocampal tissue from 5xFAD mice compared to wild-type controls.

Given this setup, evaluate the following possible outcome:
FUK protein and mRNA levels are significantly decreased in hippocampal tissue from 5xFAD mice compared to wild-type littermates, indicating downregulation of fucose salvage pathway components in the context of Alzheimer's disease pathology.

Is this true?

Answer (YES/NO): YES